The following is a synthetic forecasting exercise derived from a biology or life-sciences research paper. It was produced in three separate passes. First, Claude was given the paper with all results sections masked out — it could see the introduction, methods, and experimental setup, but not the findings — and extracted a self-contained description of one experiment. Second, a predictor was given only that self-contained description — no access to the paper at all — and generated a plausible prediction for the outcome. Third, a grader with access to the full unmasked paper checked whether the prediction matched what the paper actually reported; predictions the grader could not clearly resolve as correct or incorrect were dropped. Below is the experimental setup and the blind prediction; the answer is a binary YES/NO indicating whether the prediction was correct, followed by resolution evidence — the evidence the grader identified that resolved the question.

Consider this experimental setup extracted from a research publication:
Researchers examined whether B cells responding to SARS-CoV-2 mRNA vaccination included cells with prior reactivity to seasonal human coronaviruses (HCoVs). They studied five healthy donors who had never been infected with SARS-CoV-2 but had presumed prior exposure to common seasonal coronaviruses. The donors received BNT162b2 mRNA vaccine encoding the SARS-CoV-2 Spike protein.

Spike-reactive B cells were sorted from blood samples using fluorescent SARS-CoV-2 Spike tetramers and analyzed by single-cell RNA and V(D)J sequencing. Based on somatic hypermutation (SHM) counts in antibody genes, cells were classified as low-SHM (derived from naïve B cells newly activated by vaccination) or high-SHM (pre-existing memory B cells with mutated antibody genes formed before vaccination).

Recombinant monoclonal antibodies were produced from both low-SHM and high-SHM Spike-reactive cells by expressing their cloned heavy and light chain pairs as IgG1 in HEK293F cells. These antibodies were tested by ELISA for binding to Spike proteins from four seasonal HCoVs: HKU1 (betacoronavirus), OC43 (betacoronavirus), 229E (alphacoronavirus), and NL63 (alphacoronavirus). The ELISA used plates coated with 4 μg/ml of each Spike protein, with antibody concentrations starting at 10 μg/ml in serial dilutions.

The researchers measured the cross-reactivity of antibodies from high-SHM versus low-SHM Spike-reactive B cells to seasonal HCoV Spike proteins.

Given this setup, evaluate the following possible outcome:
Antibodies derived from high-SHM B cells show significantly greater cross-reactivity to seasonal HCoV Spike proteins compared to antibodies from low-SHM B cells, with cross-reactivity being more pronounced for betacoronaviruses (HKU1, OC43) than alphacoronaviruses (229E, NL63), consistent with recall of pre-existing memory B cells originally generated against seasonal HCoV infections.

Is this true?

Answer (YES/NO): NO